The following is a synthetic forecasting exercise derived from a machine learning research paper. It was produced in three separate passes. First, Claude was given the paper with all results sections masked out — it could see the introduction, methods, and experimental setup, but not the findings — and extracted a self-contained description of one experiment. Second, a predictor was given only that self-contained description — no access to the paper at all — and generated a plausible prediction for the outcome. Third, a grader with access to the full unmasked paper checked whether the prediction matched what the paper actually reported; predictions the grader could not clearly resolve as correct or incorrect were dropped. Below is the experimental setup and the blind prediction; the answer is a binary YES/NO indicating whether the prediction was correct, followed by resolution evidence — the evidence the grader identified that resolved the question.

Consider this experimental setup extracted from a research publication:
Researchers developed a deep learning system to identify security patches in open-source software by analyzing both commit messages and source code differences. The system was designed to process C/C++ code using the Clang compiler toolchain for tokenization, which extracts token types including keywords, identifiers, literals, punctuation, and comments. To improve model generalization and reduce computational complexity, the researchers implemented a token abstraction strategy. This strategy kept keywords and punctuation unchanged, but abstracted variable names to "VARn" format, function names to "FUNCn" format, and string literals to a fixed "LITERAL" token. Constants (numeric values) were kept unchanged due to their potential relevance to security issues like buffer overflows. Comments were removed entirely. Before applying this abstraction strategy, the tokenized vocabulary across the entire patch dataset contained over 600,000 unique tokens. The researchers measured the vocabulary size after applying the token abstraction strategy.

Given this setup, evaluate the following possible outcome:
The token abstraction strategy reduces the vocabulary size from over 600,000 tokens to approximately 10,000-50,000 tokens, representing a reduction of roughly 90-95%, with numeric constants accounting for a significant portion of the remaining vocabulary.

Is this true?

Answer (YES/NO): YES